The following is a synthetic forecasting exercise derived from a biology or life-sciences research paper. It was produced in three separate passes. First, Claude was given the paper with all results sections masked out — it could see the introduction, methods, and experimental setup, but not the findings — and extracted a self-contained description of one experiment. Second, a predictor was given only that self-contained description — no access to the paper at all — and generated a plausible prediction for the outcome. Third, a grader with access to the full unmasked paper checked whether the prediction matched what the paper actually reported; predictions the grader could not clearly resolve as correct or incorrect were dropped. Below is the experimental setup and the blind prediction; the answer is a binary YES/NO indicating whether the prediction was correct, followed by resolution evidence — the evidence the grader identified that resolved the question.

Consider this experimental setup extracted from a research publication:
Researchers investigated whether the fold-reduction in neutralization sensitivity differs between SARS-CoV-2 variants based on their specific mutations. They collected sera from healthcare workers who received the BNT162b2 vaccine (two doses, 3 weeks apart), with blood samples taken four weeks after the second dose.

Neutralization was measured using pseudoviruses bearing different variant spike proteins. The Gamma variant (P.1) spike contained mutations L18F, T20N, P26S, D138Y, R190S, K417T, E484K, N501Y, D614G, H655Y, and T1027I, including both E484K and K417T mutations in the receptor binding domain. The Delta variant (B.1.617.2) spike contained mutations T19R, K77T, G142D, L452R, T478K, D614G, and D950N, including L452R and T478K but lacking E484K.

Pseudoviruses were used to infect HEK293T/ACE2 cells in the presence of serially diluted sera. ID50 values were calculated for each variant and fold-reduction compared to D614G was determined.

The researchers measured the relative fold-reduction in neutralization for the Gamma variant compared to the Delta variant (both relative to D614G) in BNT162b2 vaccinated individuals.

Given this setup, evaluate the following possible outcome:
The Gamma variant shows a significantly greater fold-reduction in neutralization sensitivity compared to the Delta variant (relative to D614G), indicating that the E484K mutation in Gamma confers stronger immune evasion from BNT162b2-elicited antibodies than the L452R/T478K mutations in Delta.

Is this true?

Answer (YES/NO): NO